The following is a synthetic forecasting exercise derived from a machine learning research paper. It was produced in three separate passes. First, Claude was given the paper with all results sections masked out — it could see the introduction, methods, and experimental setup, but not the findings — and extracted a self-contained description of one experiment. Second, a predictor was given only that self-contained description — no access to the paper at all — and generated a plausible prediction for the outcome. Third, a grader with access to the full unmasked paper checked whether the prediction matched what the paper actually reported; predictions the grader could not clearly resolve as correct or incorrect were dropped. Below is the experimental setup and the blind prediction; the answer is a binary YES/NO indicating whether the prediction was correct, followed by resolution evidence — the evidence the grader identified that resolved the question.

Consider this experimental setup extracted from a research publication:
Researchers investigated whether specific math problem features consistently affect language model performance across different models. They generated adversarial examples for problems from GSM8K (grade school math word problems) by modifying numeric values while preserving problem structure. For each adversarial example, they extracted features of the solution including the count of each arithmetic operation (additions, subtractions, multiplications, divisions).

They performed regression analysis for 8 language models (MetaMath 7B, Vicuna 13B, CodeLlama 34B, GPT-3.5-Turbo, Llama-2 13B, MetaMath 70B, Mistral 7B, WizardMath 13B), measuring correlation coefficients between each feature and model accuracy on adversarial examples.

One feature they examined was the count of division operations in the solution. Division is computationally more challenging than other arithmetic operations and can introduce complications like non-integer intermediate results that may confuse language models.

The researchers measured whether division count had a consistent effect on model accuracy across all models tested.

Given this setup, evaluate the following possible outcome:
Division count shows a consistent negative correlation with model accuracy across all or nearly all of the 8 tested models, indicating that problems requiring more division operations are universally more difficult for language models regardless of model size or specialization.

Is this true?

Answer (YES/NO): NO